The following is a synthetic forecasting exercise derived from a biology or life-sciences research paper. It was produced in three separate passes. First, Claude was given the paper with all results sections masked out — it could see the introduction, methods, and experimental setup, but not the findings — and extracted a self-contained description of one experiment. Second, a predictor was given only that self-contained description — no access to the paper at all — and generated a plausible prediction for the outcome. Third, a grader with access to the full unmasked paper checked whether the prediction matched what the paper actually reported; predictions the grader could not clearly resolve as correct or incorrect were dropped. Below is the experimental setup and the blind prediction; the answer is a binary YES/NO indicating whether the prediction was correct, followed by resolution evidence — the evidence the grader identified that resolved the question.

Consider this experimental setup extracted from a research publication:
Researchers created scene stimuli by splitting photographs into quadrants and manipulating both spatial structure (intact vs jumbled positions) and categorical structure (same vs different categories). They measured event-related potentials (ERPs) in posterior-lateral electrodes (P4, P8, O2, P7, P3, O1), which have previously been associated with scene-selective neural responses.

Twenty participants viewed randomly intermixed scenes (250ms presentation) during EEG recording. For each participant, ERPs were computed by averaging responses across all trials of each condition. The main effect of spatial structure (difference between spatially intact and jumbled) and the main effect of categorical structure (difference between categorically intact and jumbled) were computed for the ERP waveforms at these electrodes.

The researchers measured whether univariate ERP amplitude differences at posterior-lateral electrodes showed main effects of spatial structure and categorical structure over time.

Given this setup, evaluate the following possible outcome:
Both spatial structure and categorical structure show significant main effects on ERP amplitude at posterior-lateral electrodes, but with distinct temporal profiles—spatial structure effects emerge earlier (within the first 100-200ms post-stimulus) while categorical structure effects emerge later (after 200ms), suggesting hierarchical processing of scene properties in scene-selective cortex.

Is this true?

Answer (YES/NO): NO